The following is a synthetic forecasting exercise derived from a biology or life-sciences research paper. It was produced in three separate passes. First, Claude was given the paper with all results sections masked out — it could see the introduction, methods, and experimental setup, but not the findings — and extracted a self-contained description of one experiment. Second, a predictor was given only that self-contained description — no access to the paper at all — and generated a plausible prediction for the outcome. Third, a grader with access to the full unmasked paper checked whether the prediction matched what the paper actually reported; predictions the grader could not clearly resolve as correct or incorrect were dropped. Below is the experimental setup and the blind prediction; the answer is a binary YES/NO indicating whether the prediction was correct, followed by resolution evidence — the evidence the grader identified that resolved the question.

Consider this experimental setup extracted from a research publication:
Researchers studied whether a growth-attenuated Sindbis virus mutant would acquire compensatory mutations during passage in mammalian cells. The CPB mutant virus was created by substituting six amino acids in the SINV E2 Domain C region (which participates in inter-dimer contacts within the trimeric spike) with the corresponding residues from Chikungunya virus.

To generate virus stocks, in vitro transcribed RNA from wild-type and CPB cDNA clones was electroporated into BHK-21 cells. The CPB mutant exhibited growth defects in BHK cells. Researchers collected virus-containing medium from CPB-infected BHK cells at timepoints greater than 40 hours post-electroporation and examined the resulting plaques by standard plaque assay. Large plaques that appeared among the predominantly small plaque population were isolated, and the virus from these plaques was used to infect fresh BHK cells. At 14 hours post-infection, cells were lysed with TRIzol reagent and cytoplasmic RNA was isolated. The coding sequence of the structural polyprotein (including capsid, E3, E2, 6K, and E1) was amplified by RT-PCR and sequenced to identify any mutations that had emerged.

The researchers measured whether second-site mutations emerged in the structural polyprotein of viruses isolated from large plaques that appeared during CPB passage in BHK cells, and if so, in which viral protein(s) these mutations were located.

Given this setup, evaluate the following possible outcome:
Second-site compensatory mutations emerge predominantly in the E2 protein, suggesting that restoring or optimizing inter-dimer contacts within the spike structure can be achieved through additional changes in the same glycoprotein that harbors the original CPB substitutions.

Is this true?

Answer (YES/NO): YES